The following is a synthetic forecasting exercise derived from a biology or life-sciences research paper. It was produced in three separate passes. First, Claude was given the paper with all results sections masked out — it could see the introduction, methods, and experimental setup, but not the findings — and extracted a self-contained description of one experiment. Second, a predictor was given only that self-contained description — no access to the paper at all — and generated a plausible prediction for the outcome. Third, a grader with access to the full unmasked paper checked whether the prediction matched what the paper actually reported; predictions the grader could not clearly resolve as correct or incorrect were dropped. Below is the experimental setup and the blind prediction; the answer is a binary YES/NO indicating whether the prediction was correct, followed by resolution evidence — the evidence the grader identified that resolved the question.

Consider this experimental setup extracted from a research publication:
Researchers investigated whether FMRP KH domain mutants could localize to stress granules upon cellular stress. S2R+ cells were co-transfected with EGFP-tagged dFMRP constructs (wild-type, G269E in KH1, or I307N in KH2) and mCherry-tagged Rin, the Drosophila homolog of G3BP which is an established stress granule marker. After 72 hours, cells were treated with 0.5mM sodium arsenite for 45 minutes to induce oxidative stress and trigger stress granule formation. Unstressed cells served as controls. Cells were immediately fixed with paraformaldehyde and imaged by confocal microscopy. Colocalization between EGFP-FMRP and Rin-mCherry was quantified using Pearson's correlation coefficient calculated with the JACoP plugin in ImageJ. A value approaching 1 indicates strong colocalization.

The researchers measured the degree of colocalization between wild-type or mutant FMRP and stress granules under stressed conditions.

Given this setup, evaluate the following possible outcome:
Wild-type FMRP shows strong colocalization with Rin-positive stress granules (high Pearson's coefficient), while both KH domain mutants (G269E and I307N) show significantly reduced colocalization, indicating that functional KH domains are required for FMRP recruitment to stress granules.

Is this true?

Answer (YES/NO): NO